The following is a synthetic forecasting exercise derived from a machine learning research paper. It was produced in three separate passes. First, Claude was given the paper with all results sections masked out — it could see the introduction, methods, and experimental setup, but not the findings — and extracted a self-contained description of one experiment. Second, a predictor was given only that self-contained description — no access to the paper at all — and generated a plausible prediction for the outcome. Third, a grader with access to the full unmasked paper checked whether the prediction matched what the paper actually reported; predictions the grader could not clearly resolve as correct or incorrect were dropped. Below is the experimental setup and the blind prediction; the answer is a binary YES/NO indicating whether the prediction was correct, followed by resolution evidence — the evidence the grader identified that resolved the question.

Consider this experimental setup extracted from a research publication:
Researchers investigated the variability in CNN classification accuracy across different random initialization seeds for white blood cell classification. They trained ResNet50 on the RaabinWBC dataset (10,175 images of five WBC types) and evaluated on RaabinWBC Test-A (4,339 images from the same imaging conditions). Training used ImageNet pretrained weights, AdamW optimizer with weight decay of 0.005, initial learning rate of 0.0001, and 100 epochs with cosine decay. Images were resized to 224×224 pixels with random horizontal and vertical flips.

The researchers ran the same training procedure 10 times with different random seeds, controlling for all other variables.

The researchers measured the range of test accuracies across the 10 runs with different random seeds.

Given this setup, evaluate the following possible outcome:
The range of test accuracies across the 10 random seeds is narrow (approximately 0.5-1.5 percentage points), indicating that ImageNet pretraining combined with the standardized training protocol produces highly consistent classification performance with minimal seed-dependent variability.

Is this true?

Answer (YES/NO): YES